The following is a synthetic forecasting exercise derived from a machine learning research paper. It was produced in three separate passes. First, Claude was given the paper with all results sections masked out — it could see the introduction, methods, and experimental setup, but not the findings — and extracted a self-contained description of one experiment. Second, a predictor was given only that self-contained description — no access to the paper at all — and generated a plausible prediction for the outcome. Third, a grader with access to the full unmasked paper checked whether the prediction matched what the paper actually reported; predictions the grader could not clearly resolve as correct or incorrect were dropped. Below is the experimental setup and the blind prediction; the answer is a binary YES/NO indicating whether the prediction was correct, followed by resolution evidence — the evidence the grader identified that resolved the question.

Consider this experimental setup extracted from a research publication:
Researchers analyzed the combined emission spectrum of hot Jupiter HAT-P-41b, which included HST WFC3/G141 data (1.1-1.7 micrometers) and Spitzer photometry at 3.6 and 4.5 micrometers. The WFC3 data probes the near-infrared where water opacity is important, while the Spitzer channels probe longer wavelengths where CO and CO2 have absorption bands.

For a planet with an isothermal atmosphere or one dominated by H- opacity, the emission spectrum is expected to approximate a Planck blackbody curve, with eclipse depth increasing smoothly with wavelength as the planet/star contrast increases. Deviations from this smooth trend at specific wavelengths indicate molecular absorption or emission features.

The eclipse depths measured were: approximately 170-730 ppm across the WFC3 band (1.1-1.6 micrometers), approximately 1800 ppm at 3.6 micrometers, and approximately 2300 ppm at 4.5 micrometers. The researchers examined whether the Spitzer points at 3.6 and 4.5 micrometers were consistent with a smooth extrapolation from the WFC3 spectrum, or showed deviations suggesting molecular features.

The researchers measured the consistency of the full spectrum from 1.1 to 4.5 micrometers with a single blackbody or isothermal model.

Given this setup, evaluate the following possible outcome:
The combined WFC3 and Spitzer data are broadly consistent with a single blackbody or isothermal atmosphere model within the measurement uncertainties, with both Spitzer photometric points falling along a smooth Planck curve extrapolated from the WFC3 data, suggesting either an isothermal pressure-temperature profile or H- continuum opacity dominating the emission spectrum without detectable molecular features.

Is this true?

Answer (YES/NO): YES